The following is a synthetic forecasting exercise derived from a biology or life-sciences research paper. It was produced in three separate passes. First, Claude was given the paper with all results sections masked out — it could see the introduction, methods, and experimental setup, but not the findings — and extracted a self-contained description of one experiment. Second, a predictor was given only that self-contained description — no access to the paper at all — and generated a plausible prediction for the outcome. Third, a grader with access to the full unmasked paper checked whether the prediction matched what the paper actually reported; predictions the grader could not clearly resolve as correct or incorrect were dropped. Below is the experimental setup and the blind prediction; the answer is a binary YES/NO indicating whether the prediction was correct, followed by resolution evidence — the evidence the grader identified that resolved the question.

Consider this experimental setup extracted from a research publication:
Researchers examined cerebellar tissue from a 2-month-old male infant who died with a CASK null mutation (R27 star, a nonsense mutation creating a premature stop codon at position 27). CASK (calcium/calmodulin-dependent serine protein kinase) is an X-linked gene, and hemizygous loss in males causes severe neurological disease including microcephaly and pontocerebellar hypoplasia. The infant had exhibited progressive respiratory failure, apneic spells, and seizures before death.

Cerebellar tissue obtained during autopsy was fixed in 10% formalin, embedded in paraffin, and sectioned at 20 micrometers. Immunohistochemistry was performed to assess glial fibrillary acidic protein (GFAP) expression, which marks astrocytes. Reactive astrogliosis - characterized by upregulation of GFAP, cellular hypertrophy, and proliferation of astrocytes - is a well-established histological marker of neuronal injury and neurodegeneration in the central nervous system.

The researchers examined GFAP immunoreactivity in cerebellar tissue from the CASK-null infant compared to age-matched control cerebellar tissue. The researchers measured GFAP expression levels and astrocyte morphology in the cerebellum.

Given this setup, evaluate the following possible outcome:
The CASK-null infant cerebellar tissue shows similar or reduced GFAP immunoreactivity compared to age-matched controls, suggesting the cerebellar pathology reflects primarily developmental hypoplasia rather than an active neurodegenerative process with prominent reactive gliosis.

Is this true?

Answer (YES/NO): NO